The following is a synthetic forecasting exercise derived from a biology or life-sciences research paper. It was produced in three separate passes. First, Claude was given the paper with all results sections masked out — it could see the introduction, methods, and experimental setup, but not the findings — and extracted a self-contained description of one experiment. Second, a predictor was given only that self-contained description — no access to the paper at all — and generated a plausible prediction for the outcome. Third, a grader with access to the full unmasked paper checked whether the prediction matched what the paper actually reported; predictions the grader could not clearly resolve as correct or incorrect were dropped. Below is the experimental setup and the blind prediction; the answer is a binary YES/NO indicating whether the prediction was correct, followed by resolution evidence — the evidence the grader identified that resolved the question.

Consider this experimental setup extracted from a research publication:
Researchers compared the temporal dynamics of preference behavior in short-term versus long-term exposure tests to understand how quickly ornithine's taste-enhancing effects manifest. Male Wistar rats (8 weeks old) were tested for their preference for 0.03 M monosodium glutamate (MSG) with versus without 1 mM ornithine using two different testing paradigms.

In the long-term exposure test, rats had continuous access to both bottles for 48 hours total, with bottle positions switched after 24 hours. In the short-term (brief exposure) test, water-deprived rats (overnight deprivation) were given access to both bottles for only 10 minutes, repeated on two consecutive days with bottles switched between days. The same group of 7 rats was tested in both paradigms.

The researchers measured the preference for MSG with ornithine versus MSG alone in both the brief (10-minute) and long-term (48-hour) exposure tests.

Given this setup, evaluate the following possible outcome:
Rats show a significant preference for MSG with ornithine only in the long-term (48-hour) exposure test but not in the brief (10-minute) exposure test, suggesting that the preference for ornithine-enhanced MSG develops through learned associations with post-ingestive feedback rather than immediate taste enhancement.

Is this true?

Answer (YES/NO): NO